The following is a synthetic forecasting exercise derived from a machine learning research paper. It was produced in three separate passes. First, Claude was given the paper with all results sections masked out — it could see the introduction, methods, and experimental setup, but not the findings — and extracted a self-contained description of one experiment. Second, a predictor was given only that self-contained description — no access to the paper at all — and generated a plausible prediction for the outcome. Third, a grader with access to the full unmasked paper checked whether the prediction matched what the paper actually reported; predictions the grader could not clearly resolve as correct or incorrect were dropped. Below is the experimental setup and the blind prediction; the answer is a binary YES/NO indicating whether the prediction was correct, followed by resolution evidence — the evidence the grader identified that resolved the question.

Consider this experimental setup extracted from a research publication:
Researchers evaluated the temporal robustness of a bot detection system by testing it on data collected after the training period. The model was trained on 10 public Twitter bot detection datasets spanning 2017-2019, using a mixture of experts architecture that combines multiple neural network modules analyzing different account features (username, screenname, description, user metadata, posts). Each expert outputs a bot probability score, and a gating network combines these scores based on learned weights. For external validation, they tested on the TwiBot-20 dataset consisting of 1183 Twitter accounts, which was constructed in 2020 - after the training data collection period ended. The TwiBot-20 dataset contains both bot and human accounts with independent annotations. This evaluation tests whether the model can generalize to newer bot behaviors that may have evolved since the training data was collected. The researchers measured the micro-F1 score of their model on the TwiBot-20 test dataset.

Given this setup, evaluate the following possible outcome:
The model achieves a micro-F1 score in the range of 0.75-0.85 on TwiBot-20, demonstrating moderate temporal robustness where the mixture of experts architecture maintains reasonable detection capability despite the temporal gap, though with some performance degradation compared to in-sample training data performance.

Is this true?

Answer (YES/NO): NO